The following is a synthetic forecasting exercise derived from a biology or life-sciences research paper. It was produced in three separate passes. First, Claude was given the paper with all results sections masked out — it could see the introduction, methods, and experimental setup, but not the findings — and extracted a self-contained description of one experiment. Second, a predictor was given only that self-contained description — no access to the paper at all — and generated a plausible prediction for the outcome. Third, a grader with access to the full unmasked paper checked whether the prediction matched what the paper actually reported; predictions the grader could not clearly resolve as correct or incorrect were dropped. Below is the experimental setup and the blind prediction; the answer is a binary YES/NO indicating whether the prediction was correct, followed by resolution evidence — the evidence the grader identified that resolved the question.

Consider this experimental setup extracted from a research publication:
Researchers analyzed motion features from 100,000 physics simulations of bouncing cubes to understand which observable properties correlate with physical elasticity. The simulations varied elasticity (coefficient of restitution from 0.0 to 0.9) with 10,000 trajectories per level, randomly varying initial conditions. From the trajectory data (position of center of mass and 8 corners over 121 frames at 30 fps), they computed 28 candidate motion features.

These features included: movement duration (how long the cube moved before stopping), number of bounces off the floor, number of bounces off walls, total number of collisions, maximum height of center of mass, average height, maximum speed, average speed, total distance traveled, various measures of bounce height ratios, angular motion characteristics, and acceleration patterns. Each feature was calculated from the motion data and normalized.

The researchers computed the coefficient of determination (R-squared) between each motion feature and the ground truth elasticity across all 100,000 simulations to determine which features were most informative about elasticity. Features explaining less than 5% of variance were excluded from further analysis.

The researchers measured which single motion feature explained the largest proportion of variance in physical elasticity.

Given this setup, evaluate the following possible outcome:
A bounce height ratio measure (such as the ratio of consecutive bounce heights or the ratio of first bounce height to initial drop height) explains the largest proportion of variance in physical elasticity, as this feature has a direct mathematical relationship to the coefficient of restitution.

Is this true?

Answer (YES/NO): NO